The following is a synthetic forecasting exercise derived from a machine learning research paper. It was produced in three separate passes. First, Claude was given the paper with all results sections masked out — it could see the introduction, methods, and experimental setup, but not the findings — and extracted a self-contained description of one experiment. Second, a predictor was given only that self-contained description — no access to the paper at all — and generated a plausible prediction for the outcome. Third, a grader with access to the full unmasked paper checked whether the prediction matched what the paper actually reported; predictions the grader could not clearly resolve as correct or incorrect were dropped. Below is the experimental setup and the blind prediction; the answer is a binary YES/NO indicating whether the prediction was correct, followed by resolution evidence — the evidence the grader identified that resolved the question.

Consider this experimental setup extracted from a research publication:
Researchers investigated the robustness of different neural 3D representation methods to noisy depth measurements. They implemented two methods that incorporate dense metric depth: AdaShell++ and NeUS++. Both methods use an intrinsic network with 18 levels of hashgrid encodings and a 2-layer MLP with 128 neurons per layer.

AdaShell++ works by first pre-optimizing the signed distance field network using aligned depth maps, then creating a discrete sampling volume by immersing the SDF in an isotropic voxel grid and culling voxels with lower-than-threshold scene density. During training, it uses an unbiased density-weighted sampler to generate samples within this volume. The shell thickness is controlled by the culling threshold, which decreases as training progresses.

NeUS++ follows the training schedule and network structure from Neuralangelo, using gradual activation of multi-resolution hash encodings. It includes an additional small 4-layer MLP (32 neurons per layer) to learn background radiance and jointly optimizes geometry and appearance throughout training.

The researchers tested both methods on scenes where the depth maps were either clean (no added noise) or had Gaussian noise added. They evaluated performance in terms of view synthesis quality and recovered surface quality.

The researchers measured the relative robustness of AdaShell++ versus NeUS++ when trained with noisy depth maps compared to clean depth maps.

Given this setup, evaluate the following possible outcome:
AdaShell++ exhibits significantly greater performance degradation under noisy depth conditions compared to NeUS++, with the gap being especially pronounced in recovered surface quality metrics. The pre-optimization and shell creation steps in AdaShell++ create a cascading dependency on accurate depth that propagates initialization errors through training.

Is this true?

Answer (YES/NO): NO